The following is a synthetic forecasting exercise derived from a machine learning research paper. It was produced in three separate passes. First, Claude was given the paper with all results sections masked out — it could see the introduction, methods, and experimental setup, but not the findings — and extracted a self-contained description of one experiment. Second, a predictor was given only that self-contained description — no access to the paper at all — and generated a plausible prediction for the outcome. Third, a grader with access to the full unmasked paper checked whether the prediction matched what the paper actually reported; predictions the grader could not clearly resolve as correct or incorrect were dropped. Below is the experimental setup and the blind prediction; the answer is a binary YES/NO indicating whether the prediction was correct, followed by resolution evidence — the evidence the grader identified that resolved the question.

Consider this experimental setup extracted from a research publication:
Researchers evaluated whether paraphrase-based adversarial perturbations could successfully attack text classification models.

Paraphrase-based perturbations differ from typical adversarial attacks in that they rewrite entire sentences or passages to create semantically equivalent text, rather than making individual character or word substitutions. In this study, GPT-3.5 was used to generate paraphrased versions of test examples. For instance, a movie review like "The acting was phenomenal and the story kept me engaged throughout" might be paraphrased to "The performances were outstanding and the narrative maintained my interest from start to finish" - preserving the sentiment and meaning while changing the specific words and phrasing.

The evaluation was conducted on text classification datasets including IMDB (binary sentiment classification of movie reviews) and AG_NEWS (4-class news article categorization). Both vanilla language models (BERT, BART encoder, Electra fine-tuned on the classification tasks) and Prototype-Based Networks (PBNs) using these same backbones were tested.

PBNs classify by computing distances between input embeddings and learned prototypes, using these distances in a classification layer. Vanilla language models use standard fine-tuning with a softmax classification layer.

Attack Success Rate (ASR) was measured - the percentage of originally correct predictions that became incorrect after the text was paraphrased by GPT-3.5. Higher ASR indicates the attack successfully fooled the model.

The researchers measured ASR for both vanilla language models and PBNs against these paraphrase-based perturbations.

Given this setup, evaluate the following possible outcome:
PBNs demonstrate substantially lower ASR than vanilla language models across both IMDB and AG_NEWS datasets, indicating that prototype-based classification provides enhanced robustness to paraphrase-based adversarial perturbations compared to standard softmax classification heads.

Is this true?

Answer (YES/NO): NO